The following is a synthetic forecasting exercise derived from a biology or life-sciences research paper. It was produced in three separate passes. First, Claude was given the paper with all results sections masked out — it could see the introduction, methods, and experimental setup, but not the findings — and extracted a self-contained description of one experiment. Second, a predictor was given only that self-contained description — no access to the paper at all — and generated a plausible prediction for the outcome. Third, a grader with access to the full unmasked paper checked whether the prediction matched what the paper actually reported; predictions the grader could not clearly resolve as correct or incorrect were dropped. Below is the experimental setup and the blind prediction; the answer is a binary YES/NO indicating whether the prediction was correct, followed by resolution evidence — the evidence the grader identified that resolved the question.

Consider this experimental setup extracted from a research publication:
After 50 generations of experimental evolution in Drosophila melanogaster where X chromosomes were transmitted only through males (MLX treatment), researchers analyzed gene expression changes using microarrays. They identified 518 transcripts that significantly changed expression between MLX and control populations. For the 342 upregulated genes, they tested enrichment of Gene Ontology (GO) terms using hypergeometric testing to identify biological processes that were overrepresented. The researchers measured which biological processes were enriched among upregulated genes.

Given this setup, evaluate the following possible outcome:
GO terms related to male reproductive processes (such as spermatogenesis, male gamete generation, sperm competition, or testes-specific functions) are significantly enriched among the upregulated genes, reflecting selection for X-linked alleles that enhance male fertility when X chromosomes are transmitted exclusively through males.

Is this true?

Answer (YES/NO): NO